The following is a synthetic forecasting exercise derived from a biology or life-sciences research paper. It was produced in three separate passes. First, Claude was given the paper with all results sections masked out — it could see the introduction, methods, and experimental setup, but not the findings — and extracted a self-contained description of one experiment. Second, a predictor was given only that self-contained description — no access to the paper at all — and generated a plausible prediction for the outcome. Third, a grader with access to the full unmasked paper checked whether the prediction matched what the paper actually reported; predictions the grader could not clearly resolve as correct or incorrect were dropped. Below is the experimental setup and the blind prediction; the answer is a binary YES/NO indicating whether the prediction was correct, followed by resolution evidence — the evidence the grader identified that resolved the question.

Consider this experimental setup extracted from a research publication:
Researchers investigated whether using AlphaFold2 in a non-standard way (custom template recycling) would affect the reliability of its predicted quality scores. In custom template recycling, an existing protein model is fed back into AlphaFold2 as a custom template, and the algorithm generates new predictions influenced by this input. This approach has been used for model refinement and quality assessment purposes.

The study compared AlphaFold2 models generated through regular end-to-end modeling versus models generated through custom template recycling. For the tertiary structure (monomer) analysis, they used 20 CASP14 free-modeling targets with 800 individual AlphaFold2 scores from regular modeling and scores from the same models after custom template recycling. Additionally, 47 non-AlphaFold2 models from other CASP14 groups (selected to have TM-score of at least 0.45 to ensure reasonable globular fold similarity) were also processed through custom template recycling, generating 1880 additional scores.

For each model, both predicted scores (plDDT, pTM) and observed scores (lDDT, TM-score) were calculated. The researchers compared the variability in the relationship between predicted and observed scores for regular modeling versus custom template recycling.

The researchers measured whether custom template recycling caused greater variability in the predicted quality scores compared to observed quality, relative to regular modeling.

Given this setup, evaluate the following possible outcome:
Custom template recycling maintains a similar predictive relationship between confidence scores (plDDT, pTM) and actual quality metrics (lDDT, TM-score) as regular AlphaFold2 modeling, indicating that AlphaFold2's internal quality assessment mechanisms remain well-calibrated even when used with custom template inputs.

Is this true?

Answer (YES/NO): NO